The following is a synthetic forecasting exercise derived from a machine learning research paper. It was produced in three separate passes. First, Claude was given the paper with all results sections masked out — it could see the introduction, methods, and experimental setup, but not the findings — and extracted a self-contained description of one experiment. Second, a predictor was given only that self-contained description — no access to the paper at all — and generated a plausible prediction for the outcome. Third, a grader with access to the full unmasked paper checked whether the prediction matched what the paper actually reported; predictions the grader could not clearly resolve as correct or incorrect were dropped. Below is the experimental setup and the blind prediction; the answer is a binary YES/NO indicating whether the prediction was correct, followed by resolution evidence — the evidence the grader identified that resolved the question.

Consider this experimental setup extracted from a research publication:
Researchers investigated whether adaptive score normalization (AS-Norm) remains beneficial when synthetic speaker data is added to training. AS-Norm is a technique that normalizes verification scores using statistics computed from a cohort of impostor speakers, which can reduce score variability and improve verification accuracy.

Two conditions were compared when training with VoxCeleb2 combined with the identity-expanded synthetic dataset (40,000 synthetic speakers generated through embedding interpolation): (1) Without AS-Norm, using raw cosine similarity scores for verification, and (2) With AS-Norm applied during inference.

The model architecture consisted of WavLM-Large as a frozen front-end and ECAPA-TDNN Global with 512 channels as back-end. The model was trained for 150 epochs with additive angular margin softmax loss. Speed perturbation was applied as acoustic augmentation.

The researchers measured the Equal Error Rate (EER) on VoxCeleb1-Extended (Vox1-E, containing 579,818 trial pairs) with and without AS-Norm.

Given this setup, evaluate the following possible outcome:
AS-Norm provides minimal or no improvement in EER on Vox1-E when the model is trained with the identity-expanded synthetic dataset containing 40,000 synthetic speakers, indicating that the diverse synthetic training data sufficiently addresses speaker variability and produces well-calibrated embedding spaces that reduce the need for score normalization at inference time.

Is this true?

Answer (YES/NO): NO